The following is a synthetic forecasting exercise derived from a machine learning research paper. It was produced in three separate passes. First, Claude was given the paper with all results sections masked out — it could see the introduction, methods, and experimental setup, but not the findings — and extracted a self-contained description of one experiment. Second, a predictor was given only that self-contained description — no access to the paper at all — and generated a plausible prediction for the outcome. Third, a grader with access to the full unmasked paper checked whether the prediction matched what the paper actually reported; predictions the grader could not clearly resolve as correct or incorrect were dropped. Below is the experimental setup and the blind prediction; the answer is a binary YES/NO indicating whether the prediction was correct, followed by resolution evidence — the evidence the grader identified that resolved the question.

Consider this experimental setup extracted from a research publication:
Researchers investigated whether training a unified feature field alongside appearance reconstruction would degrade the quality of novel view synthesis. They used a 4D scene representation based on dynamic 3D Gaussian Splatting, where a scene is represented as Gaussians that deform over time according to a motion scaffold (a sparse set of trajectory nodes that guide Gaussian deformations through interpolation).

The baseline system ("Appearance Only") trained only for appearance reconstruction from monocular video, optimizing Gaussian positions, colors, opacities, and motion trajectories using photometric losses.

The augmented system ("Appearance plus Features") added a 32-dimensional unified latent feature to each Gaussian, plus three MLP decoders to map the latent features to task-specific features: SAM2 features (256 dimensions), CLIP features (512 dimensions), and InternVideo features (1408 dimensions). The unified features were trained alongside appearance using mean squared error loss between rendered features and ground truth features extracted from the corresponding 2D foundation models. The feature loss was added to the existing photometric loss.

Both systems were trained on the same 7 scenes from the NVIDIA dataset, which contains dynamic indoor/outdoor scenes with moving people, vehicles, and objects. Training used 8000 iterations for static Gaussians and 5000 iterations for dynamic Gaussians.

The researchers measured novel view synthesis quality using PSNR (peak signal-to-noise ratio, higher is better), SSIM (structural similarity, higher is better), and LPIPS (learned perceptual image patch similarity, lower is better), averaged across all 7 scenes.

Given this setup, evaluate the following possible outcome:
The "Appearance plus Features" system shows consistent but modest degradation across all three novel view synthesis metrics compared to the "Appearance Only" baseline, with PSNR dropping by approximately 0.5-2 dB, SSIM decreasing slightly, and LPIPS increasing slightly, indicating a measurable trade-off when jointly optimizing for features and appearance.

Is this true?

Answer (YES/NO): NO